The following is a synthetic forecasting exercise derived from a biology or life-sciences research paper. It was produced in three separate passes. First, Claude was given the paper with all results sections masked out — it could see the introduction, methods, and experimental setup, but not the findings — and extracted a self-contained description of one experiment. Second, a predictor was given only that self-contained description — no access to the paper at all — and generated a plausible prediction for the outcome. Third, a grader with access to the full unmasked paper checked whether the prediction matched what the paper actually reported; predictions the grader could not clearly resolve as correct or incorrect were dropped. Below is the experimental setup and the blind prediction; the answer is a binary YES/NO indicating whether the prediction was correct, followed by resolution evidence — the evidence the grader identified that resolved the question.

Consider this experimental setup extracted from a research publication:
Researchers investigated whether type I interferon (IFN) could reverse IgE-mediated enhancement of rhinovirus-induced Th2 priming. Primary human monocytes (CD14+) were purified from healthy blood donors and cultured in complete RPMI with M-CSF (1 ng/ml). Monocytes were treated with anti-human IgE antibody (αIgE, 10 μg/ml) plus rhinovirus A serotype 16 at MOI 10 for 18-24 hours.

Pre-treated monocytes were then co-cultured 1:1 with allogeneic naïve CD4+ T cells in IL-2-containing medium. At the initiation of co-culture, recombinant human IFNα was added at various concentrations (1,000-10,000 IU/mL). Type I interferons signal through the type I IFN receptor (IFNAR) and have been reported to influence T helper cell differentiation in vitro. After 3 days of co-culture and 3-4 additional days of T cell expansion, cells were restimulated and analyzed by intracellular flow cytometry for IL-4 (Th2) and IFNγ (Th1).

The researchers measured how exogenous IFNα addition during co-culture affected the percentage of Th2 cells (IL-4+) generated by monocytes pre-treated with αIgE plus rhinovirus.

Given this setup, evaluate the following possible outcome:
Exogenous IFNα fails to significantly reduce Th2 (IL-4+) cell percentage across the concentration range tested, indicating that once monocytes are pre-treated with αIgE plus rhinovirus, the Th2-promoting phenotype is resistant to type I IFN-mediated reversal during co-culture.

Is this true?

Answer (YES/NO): NO